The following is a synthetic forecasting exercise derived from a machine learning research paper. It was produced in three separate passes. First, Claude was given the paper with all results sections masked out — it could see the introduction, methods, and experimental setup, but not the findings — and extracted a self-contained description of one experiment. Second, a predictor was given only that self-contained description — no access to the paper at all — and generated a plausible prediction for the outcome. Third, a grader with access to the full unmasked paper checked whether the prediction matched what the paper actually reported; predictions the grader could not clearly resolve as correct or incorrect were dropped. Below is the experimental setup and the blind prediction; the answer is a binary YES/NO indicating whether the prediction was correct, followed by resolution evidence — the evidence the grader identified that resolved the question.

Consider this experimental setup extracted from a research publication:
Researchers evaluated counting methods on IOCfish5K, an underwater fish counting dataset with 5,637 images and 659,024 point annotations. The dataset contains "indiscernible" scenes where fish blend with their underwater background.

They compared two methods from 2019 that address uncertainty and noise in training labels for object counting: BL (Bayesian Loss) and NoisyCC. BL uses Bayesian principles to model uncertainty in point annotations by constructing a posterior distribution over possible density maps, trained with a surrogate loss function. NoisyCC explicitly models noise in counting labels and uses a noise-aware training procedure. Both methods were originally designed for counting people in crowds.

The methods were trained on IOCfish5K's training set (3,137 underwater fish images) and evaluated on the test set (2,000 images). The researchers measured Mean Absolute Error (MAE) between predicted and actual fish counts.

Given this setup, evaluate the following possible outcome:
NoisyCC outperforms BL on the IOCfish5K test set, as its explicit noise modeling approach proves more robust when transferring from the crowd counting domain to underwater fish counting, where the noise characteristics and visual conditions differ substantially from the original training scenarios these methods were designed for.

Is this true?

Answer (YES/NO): YES